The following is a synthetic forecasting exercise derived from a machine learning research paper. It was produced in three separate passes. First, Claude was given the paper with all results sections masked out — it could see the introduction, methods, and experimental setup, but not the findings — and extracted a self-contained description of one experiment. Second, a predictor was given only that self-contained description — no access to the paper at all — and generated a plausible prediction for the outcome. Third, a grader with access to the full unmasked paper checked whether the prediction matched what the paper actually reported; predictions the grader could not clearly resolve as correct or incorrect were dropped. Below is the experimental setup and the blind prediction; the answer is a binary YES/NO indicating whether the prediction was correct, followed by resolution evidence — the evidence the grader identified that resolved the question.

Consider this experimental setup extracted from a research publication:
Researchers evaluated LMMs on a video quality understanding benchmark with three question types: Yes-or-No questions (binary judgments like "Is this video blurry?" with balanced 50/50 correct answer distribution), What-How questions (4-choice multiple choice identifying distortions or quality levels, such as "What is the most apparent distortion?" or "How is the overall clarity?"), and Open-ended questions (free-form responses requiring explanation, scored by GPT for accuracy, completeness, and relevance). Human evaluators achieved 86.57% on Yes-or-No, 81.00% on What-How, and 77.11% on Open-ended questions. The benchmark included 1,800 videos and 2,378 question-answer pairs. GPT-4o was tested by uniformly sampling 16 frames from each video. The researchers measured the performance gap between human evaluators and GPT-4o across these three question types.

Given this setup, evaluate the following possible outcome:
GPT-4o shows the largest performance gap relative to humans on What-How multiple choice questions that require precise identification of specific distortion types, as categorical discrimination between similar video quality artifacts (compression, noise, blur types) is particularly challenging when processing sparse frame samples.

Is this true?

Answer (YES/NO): NO